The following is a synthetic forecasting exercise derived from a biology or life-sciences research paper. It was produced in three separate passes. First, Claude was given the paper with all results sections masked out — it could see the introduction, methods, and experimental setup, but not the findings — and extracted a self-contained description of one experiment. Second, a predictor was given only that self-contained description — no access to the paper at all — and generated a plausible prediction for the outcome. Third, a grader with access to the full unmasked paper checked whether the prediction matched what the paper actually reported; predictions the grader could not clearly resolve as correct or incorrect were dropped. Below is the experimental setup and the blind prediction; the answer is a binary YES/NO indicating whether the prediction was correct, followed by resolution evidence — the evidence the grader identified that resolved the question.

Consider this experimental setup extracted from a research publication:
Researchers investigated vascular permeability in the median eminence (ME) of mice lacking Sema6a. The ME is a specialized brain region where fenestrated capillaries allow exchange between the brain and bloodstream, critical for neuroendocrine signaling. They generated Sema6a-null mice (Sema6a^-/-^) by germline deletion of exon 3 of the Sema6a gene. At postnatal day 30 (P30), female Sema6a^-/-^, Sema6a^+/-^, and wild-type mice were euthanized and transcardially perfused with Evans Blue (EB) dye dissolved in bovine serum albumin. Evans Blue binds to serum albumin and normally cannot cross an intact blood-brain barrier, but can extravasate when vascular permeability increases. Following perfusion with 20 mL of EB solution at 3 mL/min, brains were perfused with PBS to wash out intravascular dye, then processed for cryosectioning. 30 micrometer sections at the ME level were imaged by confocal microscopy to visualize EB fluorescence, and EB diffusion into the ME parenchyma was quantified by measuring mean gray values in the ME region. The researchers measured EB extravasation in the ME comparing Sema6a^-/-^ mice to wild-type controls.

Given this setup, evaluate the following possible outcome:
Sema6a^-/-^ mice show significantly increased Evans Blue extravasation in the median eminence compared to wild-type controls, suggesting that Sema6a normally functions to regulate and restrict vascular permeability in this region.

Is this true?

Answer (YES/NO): NO